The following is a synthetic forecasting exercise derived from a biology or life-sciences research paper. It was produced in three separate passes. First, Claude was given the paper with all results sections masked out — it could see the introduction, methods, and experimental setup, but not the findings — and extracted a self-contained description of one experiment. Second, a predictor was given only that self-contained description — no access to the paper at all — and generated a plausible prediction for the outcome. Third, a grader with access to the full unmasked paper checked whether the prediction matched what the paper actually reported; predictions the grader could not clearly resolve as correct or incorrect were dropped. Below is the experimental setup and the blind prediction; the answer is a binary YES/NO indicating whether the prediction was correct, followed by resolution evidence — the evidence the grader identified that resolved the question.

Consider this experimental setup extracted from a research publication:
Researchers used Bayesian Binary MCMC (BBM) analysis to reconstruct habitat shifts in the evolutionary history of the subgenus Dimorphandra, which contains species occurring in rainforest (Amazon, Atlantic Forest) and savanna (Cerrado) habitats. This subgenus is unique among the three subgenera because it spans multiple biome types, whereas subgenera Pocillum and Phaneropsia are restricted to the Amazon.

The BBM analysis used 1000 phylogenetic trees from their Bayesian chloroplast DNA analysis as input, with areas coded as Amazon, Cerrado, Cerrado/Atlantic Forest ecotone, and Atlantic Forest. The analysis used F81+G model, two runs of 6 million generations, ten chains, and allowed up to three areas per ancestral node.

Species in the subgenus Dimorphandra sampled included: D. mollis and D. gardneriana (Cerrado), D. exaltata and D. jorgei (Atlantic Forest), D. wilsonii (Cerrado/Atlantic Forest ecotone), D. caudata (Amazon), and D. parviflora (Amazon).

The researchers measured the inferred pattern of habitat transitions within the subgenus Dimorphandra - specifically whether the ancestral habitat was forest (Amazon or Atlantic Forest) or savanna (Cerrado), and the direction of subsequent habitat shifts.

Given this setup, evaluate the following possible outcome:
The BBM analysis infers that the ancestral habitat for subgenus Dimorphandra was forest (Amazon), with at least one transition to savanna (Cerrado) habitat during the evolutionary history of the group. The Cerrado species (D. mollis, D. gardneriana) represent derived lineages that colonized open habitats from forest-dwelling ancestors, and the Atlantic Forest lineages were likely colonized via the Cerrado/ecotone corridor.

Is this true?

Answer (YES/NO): YES